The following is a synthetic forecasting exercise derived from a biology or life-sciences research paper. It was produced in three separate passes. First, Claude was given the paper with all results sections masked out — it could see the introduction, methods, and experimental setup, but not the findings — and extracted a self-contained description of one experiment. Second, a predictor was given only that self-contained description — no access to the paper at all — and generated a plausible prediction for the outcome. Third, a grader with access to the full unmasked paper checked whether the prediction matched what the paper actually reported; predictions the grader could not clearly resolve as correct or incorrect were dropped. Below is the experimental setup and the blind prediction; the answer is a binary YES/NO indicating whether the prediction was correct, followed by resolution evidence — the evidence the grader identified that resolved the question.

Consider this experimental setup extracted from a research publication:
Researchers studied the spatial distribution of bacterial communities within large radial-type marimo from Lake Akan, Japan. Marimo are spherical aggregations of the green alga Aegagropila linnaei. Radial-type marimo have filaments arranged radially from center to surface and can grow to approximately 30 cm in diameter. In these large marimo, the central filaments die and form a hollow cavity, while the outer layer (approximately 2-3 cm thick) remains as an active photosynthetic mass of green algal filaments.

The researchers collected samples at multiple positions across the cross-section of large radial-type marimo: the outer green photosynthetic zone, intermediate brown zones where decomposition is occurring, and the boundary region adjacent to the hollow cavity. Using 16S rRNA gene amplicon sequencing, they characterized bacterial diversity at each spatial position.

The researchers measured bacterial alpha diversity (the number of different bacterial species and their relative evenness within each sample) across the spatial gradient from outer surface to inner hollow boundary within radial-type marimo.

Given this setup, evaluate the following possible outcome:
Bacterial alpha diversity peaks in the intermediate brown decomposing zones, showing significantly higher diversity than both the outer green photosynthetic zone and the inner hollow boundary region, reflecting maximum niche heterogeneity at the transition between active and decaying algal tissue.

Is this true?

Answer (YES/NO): NO